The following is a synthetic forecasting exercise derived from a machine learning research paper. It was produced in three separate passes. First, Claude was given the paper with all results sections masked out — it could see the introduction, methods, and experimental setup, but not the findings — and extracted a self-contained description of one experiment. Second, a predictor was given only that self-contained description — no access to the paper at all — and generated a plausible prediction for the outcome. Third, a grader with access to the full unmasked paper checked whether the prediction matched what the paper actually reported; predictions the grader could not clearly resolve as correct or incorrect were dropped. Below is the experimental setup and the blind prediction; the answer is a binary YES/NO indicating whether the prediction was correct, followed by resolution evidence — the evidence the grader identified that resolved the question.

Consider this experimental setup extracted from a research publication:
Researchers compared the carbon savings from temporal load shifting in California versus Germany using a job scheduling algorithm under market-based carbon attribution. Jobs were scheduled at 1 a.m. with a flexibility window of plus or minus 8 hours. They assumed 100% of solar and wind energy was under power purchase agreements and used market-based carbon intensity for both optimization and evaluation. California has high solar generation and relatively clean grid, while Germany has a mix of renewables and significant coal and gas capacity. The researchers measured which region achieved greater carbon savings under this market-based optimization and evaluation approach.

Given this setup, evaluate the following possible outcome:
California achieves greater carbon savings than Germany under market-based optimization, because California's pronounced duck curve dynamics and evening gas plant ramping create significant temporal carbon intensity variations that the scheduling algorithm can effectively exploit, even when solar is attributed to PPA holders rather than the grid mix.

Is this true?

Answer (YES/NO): YES